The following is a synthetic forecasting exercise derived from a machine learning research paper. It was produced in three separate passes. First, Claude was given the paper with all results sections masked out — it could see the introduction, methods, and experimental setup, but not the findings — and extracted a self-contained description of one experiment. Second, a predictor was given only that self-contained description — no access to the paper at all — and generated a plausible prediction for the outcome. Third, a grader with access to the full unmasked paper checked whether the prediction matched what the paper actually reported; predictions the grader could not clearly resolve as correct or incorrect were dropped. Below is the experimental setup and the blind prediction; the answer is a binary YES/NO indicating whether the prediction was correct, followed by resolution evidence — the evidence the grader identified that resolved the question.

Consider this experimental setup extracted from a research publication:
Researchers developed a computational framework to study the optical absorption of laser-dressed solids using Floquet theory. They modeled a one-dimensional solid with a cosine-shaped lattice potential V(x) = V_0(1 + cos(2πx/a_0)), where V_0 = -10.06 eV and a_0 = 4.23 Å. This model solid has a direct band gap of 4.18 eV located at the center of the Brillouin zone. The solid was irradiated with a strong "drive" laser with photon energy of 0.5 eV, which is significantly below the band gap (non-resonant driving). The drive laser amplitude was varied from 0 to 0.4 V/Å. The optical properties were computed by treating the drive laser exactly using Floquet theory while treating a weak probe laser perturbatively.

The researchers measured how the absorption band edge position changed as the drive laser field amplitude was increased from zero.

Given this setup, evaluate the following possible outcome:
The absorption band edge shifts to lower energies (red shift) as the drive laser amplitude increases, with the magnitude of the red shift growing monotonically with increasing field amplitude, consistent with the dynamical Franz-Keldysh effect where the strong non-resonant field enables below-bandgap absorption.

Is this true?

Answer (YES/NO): NO